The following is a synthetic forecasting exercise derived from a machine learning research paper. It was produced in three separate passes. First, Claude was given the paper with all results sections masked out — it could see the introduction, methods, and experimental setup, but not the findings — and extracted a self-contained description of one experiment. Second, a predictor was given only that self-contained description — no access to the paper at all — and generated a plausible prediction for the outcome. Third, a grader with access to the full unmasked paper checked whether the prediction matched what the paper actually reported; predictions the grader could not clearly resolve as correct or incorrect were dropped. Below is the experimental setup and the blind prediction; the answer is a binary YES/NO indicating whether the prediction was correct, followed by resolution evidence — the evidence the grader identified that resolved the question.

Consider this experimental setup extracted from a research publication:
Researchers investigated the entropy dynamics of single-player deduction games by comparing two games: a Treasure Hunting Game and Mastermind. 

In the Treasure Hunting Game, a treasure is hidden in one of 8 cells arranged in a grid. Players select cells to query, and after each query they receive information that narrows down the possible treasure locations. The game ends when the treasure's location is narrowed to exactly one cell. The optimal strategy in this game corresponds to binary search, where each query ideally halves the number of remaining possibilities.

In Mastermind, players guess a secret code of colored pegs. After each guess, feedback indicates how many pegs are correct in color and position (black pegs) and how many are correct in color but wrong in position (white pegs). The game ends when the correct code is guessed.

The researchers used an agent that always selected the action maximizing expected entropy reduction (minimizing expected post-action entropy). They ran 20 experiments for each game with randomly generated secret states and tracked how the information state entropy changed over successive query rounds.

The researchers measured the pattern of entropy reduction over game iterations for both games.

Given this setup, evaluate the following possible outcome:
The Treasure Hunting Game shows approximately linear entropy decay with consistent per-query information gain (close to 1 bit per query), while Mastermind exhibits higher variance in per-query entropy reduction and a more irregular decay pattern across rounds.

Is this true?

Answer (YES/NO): YES